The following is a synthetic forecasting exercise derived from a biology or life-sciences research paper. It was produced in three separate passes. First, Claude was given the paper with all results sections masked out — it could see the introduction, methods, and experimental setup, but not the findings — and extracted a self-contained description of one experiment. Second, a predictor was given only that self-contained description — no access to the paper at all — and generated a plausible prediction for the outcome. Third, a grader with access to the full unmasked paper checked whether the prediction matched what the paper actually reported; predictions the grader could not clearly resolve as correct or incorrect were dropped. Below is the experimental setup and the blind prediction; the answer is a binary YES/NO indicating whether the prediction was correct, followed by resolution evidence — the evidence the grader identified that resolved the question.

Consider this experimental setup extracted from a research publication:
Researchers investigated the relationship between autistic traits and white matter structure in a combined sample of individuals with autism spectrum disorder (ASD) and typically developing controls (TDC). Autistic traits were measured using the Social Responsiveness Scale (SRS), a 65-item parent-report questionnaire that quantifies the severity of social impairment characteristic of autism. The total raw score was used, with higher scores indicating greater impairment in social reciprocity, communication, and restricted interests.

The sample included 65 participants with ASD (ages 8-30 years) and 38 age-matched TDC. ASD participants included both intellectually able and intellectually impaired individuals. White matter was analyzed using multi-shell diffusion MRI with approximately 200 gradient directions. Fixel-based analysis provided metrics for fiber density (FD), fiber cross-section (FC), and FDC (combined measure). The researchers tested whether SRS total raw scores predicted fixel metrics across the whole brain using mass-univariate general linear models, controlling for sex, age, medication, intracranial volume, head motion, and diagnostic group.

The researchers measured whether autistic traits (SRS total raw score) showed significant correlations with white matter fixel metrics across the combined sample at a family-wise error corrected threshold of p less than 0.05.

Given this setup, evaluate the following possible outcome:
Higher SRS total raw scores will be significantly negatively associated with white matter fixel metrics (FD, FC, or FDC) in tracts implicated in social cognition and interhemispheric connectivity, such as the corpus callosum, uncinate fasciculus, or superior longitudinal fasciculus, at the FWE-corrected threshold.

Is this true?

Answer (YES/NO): NO